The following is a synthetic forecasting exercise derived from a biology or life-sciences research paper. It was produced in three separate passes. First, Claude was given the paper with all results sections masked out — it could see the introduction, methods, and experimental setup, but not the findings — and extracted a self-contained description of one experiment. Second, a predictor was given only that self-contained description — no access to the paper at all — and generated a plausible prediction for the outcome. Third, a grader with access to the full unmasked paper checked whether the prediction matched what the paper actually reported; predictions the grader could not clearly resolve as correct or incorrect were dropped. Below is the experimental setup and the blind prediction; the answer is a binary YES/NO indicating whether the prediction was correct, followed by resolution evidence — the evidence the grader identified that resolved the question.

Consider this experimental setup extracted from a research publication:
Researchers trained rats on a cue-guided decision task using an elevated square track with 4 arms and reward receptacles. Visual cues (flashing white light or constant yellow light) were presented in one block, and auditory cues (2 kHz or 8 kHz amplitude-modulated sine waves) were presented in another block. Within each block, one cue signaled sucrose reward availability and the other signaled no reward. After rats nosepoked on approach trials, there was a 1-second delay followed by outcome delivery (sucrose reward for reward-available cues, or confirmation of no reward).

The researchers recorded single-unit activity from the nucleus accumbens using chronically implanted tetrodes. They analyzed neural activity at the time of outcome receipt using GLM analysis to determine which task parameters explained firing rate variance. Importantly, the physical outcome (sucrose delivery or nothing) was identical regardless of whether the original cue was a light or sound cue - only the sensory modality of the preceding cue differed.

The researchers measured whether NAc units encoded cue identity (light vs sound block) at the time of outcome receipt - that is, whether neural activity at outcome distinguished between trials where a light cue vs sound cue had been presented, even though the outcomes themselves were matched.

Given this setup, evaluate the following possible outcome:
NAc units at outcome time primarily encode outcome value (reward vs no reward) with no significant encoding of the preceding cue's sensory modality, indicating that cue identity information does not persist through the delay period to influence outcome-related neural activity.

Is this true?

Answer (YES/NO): NO